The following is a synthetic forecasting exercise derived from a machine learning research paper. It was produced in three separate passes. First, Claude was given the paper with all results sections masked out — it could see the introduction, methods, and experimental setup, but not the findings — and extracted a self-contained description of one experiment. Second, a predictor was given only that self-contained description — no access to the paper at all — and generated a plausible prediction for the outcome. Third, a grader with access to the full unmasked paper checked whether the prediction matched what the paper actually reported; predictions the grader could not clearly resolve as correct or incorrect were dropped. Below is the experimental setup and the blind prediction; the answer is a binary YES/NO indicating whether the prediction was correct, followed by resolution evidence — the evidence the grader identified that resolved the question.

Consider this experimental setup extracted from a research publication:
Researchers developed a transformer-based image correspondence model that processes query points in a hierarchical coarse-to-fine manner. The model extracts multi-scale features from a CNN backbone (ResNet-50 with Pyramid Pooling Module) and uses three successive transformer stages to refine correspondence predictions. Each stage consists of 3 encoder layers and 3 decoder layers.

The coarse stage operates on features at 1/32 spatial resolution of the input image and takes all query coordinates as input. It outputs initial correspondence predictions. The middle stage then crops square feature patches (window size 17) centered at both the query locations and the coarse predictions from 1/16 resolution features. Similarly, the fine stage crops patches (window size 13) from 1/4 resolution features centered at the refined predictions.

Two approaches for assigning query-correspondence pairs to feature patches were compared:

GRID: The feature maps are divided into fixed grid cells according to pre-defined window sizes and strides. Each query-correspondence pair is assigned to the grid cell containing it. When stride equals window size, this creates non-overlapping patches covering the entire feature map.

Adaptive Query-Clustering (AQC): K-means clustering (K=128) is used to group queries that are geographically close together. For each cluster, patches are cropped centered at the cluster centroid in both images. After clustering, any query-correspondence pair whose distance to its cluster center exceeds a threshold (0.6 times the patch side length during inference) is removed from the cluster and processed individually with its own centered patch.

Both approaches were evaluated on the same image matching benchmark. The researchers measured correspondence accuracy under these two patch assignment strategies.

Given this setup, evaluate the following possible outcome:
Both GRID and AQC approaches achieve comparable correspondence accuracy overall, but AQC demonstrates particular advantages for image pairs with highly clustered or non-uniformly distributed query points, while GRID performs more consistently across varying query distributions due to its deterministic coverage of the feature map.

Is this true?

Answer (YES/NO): NO